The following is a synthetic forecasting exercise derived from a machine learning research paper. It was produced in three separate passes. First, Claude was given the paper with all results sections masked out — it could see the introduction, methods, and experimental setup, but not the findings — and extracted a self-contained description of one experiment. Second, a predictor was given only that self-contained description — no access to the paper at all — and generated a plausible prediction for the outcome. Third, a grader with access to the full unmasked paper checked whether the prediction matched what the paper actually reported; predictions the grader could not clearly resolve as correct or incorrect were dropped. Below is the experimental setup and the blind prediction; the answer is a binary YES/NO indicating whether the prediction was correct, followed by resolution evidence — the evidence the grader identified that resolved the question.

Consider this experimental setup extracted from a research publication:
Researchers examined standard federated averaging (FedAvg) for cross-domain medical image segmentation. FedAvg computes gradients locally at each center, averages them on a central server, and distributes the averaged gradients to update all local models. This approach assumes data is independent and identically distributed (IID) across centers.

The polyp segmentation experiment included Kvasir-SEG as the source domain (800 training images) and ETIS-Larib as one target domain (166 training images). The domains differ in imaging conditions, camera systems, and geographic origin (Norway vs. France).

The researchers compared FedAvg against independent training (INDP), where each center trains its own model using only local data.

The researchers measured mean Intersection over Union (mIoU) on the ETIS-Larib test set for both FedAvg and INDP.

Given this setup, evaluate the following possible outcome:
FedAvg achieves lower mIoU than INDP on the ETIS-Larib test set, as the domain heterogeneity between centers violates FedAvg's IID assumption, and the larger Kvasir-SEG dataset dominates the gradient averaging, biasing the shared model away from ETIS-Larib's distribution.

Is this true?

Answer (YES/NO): YES